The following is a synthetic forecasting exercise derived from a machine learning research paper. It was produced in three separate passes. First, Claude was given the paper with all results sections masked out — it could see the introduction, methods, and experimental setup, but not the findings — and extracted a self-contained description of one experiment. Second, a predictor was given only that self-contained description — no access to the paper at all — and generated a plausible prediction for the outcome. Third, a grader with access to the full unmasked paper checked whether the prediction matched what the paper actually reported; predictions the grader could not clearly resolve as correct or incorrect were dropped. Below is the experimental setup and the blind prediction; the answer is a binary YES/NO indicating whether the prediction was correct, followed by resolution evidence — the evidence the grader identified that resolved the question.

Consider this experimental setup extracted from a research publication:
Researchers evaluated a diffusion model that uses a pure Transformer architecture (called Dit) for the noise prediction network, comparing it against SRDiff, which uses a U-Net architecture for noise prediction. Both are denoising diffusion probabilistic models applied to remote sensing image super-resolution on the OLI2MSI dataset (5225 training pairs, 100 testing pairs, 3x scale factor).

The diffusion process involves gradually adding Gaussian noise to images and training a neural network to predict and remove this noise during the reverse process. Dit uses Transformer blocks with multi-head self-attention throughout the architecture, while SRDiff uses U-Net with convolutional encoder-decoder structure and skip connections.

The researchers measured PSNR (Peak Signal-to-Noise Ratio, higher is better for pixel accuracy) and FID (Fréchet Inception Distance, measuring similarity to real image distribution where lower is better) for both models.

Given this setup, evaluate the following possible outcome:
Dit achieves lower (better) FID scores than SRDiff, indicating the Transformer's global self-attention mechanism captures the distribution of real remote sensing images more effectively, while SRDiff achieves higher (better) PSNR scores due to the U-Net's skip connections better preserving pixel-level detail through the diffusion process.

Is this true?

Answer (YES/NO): NO